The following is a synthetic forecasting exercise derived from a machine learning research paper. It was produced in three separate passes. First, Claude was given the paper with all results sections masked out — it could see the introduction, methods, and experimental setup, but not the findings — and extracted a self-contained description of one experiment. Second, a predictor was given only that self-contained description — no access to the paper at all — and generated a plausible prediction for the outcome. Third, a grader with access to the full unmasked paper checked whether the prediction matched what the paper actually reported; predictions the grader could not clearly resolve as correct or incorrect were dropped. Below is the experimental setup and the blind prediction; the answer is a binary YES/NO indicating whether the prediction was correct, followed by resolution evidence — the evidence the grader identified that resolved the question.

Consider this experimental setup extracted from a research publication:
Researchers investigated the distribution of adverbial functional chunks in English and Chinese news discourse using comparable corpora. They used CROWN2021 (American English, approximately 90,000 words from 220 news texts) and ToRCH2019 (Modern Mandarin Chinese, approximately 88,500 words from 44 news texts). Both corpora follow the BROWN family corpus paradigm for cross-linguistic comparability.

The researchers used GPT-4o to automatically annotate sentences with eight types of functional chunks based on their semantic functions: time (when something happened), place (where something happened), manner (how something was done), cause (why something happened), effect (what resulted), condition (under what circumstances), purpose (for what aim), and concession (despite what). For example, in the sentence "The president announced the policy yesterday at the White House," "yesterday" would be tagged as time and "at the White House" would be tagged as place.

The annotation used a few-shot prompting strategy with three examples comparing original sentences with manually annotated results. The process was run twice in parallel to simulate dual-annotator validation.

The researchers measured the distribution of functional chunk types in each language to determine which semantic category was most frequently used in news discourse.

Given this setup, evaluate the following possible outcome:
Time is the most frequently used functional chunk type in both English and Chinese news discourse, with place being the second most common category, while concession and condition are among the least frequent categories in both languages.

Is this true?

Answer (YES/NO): NO